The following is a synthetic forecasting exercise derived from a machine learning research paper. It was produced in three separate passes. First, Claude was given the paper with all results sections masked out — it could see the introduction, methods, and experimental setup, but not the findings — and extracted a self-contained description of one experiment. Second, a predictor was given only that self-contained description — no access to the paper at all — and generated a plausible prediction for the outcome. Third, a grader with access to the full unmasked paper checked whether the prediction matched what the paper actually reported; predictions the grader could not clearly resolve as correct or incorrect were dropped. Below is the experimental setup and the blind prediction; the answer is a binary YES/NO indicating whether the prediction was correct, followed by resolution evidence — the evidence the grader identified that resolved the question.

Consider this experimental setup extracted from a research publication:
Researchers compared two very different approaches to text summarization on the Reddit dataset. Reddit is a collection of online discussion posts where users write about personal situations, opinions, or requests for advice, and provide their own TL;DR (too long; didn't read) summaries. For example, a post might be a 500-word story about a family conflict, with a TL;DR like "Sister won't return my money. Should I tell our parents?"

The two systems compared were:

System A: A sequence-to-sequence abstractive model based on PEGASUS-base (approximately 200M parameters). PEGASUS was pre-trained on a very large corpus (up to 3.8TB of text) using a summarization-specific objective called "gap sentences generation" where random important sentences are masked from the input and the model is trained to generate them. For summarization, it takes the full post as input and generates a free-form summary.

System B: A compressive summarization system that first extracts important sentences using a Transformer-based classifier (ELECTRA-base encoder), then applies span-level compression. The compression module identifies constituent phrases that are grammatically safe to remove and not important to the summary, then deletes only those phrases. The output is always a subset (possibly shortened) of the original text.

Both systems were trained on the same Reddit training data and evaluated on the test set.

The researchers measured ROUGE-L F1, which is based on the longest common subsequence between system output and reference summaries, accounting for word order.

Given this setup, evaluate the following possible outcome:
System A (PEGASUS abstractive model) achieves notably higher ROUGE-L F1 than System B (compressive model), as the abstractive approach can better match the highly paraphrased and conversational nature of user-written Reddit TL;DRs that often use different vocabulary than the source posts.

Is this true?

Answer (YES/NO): NO